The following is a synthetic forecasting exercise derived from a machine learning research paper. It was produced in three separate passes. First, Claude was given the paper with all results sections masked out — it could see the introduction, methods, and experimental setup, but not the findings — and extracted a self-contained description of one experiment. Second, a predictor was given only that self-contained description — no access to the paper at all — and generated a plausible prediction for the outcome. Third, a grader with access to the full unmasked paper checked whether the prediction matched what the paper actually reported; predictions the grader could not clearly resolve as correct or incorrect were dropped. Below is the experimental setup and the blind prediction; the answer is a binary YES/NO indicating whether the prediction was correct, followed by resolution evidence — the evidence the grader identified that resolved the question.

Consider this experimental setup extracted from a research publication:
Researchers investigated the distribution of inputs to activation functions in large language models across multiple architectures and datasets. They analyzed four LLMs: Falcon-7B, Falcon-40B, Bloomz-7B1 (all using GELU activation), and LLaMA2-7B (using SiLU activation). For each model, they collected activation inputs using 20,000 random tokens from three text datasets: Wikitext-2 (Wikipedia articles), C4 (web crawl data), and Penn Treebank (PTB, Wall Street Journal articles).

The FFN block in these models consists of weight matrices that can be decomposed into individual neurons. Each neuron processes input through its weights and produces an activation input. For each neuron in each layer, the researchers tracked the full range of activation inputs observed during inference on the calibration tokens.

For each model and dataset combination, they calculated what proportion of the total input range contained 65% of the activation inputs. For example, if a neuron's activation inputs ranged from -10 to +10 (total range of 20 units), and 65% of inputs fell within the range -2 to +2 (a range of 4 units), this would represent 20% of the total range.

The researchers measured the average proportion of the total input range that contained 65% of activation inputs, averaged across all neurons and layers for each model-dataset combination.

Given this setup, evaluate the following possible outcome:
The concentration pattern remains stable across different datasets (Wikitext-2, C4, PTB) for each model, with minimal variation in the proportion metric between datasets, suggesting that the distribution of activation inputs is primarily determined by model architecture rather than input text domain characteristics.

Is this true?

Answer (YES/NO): YES